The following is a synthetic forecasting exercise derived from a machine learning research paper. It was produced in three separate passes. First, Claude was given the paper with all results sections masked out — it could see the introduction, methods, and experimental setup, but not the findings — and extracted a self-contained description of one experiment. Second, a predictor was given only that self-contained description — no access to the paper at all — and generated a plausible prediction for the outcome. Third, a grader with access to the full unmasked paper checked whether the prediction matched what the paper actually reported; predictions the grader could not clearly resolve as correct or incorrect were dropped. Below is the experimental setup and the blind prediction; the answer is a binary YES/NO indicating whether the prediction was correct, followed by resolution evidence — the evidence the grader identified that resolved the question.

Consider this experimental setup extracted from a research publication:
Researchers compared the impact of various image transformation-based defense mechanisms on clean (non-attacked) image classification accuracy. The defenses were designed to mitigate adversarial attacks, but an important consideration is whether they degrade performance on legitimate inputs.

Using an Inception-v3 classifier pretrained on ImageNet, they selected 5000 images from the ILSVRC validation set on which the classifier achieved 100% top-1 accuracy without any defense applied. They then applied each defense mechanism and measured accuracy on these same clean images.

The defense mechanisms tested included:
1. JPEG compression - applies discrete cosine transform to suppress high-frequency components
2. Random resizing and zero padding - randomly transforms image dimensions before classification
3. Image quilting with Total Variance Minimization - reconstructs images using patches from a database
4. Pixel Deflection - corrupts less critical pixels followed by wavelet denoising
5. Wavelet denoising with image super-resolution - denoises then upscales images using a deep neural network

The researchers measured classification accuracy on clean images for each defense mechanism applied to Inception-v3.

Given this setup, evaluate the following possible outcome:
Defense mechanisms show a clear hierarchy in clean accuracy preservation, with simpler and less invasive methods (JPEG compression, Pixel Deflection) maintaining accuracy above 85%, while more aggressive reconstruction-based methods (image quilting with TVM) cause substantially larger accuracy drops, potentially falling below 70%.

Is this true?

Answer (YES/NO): NO